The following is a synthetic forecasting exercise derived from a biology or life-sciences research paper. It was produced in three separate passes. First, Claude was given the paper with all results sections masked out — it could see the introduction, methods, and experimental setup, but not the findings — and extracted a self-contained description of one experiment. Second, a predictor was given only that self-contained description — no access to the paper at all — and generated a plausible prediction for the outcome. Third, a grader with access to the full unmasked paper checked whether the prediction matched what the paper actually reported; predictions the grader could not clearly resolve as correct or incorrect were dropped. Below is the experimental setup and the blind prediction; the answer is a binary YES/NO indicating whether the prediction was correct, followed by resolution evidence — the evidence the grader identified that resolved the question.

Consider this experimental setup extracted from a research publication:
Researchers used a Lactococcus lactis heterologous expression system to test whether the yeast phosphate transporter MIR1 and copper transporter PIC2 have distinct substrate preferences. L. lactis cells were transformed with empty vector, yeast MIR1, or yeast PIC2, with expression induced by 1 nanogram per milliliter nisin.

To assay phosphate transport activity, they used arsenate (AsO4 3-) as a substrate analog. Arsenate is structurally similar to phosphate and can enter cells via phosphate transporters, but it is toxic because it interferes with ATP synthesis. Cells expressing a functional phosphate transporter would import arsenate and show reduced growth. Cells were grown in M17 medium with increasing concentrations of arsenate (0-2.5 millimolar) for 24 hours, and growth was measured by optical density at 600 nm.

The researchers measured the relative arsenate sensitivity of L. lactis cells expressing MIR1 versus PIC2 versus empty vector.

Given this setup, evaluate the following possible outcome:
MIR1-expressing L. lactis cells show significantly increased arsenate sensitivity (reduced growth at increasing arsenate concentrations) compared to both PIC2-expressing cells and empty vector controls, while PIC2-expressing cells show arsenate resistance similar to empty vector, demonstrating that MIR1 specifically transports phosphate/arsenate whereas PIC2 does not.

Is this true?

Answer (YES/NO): NO